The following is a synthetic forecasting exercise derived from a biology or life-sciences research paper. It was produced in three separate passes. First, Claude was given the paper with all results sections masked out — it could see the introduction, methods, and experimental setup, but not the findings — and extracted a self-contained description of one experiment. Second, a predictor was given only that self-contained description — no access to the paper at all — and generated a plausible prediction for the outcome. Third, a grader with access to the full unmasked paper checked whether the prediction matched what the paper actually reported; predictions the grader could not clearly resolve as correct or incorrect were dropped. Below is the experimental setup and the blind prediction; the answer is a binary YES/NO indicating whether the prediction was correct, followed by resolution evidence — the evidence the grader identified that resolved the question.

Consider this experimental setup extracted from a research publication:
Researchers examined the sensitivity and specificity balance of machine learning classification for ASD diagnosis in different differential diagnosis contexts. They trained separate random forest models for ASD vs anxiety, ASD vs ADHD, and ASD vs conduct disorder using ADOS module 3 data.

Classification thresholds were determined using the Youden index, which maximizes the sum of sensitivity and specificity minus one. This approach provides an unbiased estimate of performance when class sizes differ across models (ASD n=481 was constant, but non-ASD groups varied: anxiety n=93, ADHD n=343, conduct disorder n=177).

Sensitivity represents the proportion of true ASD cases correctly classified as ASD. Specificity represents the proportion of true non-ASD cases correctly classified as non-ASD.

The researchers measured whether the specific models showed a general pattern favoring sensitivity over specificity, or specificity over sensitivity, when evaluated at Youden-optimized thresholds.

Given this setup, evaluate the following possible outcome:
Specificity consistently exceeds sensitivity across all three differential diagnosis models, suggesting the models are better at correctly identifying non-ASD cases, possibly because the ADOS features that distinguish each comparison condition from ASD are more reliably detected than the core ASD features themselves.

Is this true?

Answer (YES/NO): NO